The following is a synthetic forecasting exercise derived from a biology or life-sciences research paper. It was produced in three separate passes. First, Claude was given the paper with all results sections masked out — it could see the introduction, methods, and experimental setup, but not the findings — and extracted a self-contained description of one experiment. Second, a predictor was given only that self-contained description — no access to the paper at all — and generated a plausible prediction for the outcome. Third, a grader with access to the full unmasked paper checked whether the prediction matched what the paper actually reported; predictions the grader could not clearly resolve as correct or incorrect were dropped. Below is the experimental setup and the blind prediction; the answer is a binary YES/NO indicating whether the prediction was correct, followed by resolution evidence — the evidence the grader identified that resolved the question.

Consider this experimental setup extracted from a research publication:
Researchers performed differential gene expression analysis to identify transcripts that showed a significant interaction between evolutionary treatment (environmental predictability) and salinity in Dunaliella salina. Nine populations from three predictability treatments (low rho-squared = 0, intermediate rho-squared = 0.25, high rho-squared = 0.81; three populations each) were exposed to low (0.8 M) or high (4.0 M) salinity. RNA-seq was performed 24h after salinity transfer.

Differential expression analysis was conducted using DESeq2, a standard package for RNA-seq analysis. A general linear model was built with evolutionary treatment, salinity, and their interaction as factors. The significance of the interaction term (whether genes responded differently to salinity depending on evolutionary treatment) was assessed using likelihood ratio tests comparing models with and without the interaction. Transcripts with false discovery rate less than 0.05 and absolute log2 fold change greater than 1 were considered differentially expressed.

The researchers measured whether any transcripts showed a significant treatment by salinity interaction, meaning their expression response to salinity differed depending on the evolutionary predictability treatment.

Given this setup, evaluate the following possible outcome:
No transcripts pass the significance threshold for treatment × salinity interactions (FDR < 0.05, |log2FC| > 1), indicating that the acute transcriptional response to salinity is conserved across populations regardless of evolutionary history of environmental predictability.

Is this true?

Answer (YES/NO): NO